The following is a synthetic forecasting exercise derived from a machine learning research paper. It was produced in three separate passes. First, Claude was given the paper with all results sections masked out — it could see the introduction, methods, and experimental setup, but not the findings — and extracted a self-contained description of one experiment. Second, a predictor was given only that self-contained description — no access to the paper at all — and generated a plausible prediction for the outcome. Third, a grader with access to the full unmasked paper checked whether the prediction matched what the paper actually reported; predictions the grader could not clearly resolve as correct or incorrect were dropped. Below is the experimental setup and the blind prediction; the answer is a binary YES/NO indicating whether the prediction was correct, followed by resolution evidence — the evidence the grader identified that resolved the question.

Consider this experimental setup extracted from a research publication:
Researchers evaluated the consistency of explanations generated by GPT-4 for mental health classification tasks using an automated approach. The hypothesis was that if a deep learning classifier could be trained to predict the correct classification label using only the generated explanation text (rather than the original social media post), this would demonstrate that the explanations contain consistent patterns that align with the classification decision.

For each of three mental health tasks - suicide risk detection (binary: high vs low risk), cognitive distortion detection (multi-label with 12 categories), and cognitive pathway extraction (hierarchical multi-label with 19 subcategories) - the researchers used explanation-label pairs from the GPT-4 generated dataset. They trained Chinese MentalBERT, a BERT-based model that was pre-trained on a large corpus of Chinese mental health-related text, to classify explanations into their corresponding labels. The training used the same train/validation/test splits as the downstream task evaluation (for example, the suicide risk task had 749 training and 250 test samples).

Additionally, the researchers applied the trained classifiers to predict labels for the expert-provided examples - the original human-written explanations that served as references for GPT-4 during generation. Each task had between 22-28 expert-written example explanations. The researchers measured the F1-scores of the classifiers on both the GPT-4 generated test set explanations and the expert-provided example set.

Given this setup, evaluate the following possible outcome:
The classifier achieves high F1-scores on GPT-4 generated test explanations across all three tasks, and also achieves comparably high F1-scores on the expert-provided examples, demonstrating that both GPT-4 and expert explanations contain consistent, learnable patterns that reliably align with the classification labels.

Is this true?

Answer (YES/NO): YES